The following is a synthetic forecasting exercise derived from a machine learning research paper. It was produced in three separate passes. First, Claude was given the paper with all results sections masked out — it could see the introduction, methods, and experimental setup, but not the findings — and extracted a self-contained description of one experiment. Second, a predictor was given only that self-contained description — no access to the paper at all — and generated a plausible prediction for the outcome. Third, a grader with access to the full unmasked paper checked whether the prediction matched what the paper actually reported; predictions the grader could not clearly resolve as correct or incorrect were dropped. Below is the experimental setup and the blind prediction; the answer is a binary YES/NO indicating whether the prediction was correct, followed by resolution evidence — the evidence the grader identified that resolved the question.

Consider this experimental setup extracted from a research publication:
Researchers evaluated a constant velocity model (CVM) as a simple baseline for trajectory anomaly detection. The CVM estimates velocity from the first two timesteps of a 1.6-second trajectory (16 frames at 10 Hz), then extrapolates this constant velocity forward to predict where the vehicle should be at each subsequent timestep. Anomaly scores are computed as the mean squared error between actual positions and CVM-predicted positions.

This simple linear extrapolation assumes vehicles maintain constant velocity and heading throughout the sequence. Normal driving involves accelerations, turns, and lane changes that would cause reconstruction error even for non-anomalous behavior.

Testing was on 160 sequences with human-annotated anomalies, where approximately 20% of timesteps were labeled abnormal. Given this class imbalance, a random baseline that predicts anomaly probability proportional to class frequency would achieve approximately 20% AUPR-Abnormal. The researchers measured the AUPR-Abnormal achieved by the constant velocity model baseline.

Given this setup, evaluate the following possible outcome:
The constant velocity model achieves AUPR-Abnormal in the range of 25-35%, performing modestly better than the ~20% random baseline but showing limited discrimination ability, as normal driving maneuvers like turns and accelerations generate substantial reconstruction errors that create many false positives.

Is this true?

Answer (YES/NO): NO